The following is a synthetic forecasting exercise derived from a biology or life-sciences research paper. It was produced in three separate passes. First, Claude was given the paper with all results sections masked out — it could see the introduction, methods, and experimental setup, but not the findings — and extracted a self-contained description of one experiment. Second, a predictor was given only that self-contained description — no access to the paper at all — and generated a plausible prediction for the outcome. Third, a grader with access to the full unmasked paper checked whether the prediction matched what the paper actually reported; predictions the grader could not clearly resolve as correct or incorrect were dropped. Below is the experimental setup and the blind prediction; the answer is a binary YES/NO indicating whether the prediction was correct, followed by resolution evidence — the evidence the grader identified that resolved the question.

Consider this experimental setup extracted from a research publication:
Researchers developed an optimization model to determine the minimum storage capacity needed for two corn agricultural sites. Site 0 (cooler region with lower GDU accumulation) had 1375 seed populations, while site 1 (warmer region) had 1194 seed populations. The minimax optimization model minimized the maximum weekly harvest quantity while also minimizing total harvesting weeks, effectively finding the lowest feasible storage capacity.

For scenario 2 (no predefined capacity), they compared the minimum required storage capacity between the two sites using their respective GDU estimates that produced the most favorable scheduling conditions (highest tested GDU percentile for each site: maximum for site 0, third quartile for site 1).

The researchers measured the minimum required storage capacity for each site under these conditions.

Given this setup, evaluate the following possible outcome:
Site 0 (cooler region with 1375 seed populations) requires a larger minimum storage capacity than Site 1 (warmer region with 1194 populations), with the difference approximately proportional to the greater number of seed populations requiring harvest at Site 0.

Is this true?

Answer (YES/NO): YES